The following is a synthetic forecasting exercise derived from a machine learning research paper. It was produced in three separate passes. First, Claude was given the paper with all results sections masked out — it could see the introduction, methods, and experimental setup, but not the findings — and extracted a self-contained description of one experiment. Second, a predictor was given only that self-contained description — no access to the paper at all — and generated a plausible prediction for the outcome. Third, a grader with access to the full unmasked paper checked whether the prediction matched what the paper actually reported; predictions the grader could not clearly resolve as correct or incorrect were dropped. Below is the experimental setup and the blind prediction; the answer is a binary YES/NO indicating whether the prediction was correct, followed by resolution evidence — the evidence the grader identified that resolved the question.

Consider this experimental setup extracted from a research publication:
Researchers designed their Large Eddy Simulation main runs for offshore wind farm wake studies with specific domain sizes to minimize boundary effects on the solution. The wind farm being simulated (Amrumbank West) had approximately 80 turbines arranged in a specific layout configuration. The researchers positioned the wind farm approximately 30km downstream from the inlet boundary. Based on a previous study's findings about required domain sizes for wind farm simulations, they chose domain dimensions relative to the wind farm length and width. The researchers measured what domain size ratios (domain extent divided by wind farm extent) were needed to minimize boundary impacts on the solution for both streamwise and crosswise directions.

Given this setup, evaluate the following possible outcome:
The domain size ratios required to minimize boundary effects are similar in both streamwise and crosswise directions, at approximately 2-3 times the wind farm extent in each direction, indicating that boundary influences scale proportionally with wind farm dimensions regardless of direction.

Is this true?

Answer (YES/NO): NO